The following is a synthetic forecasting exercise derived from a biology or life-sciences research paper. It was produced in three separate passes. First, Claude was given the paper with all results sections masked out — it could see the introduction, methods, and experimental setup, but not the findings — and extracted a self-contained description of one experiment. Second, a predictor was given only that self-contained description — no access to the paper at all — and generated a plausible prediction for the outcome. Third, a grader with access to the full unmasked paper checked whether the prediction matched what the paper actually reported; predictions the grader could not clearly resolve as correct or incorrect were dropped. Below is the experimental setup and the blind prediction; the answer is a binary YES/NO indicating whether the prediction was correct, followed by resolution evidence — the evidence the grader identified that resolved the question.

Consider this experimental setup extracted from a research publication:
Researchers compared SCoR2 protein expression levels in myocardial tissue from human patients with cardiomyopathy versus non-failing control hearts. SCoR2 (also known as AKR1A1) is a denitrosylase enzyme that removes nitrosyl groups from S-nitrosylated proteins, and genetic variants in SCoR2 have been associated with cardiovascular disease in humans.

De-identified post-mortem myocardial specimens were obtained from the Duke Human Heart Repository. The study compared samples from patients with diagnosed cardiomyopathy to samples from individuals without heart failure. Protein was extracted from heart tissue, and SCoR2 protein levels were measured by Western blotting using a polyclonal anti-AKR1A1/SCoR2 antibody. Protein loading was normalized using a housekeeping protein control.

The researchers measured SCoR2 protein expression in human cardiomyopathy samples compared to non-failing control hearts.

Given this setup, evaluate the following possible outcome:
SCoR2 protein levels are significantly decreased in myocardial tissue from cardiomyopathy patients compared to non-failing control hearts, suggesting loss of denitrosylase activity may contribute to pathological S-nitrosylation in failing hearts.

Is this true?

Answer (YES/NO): YES